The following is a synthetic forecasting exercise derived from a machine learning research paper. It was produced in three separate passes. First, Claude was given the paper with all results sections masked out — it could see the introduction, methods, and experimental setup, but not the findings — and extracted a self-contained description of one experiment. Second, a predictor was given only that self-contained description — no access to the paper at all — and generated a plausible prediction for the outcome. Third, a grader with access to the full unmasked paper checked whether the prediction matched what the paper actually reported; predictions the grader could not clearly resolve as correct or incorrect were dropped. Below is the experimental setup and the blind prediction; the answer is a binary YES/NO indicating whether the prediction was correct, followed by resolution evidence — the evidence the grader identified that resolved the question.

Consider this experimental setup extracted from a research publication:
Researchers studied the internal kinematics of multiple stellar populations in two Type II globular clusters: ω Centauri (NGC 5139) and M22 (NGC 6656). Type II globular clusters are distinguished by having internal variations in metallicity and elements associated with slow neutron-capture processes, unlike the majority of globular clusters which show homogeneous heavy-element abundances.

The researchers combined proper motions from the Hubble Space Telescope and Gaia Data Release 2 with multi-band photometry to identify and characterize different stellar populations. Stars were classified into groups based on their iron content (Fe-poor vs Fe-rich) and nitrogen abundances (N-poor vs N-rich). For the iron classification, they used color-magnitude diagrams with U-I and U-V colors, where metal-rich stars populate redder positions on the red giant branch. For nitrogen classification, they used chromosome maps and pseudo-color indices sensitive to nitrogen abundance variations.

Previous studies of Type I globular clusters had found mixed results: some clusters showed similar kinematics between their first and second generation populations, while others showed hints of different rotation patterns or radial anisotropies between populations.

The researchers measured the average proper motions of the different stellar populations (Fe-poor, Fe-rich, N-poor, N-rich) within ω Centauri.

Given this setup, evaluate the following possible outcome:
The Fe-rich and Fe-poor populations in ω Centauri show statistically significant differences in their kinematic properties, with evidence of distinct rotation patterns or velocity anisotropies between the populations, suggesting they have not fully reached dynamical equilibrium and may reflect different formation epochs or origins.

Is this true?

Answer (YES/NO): NO